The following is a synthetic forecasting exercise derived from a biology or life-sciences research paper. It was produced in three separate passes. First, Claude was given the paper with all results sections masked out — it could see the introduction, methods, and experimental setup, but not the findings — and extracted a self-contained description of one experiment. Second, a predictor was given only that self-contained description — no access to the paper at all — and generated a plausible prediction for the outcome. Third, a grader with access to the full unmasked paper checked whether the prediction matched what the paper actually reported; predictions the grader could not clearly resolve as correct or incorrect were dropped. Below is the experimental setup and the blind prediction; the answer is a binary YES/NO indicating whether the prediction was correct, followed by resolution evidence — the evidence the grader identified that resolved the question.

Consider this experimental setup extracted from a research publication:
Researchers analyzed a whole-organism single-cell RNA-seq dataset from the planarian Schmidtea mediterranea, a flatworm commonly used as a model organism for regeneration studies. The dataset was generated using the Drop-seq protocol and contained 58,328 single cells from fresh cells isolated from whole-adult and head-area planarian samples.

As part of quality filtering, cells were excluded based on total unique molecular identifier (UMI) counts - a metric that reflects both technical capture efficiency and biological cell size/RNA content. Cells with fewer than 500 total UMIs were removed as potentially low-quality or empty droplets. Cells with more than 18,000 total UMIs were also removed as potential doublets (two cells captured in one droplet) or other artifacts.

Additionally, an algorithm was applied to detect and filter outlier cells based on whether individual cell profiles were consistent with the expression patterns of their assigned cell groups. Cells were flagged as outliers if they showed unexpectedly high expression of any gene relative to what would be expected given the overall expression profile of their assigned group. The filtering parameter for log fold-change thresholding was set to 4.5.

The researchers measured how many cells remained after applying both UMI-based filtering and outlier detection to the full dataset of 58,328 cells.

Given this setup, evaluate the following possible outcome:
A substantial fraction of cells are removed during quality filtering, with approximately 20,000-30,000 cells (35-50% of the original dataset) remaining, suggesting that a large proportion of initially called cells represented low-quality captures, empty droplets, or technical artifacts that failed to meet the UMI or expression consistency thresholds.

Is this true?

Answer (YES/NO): NO